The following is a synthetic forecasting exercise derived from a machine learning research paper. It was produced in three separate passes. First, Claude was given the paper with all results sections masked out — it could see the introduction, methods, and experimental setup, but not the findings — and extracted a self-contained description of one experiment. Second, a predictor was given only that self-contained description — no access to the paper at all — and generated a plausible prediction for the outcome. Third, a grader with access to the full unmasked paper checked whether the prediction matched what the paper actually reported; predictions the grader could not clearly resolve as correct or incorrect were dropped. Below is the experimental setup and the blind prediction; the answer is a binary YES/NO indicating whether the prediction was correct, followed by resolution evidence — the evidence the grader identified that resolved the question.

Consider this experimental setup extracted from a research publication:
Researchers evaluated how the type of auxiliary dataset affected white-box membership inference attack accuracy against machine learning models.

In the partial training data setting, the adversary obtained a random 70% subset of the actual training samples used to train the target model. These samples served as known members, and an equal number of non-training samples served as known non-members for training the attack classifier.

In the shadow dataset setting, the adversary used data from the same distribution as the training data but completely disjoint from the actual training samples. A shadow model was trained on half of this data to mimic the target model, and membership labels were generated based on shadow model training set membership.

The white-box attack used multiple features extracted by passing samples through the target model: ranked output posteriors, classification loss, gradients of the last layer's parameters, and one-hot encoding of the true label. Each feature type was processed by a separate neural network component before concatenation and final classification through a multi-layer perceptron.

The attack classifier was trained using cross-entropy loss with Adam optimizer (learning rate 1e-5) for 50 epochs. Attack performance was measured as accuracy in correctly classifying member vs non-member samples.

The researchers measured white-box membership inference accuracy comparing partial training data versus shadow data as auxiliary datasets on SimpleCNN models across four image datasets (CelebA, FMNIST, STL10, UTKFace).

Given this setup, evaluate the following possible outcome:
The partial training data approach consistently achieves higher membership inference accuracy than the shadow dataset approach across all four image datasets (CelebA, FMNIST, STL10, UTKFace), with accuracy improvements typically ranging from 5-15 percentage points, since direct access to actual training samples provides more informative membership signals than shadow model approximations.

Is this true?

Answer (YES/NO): NO